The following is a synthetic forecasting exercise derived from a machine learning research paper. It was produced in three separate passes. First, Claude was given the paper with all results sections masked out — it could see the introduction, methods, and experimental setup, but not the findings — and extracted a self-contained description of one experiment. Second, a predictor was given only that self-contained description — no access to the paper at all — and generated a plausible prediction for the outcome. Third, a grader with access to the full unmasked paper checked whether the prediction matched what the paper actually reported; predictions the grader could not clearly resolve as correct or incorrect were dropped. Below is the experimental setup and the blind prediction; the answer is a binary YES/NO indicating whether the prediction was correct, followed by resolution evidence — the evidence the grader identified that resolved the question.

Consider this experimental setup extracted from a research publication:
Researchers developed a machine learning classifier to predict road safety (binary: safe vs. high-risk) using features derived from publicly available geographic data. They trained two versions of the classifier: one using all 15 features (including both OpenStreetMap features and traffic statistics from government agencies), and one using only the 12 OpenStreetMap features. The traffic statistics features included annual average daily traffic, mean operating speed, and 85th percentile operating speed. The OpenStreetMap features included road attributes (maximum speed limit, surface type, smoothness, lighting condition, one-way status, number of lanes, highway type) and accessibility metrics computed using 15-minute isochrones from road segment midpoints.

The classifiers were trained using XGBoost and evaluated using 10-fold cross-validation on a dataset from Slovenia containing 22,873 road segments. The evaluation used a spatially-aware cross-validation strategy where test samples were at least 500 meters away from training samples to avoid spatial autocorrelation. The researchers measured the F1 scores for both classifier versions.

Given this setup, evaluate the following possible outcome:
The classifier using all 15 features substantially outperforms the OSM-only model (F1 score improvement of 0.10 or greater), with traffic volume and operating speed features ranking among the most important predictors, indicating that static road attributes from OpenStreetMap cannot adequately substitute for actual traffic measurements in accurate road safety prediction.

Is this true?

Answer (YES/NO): NO